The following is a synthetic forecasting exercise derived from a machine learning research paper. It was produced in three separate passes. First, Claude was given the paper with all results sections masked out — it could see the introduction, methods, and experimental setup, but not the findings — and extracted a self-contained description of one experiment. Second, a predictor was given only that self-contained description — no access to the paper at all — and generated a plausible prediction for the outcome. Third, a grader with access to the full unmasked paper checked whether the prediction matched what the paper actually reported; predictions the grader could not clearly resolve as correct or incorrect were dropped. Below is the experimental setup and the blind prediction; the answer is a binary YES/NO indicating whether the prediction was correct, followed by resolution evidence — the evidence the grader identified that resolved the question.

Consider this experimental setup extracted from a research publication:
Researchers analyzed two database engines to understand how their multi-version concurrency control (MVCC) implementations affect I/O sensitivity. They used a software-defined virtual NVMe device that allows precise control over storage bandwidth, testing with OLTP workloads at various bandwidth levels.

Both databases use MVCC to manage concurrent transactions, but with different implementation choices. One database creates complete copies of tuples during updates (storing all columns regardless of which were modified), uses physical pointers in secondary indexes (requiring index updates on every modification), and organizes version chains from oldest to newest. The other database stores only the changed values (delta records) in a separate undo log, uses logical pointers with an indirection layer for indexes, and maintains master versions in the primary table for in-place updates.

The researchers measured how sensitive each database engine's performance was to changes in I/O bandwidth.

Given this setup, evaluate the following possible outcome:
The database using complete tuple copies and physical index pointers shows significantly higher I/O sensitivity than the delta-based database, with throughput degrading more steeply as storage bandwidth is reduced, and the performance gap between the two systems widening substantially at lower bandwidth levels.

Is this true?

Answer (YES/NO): YES